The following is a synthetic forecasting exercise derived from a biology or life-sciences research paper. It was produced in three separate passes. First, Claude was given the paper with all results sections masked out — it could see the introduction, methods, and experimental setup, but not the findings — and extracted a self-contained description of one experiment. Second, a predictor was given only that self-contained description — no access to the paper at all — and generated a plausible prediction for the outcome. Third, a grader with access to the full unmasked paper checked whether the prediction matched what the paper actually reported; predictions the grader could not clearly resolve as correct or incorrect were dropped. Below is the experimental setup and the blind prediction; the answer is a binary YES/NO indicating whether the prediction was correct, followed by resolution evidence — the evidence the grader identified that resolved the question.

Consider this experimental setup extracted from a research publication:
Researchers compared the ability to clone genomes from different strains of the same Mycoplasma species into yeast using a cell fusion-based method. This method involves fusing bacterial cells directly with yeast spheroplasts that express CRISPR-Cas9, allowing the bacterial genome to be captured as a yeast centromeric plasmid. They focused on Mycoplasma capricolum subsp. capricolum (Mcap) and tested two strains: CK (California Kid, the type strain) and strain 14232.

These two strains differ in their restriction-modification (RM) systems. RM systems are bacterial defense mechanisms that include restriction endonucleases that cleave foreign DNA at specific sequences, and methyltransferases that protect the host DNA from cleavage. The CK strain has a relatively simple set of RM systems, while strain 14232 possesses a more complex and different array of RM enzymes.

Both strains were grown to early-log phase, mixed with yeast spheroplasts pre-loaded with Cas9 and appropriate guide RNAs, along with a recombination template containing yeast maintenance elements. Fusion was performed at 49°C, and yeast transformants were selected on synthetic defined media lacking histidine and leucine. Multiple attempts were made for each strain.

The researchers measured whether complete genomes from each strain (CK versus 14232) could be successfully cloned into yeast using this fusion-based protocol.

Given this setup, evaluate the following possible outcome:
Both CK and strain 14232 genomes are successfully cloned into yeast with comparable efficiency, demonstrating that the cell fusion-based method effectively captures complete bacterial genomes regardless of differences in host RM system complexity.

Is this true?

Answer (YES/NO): NO